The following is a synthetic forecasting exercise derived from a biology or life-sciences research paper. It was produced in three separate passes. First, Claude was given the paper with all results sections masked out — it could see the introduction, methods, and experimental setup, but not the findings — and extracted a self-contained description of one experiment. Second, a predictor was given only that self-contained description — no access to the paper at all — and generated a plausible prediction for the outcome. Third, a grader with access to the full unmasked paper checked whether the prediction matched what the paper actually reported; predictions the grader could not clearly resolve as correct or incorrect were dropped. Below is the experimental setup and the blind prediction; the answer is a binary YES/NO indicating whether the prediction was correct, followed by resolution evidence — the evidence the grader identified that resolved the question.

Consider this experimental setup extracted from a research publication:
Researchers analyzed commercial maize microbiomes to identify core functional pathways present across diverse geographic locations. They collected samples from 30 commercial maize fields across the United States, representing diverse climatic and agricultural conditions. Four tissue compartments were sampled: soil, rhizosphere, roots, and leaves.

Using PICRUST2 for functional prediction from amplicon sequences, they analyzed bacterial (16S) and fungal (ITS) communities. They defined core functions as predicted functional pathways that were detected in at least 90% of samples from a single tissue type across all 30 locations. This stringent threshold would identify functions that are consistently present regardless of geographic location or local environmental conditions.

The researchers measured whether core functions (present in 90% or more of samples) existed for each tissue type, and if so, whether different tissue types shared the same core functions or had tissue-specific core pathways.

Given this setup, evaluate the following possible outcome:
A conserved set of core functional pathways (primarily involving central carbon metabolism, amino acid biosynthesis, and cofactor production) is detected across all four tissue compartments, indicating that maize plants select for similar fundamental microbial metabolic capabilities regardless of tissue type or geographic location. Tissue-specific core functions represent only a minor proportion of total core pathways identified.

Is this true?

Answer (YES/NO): NO